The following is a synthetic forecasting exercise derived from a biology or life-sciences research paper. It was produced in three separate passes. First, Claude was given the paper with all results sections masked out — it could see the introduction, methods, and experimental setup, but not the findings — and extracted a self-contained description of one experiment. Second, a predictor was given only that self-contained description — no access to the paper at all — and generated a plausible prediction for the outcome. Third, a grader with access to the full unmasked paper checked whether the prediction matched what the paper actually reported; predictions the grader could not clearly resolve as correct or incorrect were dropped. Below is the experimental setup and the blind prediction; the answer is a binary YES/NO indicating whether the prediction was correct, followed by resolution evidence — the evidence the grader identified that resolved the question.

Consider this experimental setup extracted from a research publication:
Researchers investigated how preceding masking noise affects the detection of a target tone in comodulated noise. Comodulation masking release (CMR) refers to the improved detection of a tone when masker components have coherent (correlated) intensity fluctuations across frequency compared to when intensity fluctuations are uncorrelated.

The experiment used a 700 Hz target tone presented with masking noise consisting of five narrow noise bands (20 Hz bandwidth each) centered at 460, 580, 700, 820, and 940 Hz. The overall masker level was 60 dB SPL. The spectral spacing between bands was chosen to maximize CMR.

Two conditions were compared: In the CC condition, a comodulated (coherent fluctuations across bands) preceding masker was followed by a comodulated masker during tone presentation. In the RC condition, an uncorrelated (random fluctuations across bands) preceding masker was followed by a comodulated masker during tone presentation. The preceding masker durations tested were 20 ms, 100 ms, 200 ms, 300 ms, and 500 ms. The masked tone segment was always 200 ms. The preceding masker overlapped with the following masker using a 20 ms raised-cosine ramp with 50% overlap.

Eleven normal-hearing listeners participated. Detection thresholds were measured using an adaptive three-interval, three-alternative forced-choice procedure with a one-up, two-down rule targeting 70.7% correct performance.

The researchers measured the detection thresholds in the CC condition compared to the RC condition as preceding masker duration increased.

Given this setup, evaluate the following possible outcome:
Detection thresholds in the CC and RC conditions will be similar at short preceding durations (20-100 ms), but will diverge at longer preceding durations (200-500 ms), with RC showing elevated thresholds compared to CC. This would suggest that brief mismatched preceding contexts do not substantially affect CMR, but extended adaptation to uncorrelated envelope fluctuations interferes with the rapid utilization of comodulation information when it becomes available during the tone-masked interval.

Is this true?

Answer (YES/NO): NO